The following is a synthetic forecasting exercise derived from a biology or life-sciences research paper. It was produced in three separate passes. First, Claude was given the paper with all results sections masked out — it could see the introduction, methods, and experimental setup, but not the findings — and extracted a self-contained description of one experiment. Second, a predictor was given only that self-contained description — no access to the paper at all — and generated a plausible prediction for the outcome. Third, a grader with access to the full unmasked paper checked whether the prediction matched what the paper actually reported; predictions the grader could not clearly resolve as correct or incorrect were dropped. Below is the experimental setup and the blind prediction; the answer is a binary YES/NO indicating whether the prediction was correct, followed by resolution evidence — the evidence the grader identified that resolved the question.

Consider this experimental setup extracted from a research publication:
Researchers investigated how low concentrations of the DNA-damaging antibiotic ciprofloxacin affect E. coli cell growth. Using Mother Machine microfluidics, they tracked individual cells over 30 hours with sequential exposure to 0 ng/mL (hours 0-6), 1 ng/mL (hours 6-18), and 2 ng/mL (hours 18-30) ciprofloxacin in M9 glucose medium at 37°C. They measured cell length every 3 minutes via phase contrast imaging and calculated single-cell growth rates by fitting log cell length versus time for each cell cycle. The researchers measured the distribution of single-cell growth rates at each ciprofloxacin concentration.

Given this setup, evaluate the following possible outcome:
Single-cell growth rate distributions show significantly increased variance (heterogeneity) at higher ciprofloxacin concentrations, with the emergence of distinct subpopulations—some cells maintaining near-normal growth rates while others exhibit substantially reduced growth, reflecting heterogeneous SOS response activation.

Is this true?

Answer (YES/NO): NO